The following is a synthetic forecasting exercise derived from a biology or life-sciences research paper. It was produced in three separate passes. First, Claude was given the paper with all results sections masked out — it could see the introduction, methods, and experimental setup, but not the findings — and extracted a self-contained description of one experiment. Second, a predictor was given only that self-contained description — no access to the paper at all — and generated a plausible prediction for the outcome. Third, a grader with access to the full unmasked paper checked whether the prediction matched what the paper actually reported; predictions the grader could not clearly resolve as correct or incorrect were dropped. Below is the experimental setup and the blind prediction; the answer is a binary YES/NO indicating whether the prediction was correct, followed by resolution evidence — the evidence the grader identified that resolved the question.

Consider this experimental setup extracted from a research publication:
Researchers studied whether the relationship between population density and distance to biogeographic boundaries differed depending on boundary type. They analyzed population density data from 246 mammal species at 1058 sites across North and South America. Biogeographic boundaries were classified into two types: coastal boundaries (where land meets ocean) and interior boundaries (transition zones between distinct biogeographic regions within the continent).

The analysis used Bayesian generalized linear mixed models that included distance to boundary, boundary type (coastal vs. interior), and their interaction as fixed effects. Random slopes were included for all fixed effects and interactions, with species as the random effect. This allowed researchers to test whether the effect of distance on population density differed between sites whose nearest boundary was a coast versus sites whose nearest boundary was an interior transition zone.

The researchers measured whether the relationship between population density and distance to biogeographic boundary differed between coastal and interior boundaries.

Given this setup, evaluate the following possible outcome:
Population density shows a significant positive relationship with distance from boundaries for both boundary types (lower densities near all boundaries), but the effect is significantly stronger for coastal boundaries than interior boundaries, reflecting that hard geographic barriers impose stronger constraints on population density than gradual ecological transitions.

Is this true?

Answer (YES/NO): NO